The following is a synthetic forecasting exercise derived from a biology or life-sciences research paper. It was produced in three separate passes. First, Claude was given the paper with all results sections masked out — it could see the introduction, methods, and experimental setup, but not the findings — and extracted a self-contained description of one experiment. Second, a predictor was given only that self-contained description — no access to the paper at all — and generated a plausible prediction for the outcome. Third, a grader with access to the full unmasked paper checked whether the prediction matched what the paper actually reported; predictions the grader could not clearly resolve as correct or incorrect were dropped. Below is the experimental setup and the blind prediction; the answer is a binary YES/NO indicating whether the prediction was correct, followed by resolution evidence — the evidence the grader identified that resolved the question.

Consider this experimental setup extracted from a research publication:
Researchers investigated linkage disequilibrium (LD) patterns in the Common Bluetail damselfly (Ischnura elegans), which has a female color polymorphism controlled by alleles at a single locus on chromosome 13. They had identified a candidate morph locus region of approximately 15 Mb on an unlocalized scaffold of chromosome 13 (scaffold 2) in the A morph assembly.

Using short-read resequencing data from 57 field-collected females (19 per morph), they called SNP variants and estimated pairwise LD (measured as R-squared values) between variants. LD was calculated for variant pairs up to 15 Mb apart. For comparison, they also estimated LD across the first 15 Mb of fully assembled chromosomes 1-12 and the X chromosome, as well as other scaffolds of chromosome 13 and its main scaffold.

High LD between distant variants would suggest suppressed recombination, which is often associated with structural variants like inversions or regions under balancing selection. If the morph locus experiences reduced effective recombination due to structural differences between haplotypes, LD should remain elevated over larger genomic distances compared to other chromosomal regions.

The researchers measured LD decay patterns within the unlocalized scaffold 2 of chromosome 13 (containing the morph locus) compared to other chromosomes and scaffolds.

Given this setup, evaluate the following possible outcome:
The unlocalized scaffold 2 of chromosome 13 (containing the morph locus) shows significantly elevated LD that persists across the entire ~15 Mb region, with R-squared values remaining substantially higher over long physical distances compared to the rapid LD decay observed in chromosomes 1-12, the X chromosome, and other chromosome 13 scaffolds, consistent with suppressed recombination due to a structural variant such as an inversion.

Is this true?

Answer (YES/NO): NO